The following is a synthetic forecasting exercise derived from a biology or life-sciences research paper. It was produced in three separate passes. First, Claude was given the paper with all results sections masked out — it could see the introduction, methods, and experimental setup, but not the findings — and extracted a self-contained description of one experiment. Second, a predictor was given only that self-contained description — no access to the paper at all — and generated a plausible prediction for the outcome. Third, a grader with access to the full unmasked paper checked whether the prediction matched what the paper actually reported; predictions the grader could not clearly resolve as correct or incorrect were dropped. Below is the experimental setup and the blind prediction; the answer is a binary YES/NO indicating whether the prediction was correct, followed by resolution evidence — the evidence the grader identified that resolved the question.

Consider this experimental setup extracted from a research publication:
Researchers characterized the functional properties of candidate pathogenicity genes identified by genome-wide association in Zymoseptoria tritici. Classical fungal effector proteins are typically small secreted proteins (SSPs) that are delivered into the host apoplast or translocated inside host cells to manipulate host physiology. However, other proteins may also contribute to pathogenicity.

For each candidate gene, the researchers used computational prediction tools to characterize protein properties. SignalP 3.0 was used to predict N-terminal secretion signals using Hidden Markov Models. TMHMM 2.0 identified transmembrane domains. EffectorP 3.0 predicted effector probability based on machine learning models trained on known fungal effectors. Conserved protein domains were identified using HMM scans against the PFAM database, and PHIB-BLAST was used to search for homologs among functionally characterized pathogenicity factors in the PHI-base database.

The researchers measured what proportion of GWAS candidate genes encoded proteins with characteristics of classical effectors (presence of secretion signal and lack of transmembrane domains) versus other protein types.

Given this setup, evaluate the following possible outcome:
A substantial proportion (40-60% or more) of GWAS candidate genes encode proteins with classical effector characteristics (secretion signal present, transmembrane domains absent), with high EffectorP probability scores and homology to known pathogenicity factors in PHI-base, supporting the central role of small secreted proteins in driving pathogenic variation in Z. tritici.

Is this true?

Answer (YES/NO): NO